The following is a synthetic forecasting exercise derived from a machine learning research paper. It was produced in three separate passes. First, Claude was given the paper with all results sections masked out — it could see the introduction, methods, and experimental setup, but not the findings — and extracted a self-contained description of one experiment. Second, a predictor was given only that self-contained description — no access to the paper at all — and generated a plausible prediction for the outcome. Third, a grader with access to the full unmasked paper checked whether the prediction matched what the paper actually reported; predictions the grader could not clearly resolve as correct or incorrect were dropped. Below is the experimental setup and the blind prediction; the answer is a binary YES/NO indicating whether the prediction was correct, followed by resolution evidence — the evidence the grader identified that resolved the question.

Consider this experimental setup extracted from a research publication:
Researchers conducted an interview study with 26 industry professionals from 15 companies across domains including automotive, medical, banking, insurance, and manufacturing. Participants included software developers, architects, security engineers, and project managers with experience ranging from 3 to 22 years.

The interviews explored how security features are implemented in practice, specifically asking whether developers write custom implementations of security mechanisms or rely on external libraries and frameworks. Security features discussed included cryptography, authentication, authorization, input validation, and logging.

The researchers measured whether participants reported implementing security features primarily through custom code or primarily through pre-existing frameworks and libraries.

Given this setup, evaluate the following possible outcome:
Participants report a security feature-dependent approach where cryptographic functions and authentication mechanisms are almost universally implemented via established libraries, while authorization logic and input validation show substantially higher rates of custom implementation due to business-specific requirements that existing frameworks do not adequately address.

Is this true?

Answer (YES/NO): NO